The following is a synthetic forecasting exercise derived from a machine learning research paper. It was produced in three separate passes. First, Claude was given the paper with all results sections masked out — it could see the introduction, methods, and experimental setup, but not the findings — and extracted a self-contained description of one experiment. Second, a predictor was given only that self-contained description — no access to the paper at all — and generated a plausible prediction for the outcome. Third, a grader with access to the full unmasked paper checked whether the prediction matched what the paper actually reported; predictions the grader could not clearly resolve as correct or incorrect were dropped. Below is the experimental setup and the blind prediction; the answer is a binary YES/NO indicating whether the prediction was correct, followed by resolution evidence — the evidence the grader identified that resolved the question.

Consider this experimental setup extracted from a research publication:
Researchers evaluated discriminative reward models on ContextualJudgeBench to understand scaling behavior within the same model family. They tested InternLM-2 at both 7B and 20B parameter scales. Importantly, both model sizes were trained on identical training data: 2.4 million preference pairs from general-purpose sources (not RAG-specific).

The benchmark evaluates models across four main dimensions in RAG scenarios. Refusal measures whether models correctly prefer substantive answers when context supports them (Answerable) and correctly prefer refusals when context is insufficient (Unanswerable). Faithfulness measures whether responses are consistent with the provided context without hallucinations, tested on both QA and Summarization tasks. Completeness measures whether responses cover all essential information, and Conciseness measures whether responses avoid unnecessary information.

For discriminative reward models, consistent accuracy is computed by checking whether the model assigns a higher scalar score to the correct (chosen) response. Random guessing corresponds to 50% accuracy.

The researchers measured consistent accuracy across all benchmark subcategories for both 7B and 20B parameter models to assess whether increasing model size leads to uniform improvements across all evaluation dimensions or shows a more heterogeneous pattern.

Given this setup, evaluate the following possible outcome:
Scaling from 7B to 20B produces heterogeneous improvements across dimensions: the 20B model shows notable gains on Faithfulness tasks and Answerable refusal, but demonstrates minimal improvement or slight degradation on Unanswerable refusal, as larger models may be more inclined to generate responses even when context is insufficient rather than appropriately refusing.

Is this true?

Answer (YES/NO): NO